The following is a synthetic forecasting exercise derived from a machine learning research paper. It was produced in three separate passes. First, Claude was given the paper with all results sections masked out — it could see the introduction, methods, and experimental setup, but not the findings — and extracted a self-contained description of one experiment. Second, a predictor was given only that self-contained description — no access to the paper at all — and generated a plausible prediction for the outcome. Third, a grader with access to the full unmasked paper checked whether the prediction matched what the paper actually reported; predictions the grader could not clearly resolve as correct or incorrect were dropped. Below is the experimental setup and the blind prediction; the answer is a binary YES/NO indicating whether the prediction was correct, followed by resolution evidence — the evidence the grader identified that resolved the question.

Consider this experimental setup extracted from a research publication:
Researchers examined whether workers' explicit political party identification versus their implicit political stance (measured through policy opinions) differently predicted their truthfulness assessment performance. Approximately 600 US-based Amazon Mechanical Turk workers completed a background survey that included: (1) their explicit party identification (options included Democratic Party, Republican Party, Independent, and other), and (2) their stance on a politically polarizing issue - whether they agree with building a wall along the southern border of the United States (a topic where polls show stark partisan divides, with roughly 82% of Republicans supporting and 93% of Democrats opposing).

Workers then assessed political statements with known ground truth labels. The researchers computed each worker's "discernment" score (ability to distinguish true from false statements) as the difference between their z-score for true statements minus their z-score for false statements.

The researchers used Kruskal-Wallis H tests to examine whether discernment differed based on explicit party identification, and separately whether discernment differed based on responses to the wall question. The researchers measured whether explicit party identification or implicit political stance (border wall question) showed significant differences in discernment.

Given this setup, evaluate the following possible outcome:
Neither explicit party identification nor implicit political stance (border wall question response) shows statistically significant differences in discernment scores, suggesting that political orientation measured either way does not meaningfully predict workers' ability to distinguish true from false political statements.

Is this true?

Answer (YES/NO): NO